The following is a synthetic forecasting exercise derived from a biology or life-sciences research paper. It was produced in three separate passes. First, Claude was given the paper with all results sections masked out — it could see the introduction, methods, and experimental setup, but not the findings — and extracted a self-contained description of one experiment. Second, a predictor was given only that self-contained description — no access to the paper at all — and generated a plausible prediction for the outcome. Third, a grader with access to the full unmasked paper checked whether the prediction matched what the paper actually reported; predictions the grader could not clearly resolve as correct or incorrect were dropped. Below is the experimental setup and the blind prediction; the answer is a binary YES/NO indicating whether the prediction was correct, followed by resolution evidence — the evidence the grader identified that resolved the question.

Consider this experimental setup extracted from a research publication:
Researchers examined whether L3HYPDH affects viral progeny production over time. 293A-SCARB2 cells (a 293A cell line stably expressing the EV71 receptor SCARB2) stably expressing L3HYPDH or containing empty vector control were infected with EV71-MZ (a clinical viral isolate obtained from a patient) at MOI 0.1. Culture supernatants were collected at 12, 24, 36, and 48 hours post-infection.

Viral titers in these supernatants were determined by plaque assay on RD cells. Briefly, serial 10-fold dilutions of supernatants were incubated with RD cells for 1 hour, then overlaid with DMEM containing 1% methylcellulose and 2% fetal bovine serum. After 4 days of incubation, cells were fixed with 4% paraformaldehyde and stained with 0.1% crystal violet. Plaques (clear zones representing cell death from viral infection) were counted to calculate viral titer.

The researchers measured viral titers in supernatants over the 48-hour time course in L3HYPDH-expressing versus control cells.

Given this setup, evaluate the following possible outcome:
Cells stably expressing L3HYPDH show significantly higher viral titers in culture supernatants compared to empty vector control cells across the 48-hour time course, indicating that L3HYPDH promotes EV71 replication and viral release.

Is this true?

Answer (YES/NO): NO